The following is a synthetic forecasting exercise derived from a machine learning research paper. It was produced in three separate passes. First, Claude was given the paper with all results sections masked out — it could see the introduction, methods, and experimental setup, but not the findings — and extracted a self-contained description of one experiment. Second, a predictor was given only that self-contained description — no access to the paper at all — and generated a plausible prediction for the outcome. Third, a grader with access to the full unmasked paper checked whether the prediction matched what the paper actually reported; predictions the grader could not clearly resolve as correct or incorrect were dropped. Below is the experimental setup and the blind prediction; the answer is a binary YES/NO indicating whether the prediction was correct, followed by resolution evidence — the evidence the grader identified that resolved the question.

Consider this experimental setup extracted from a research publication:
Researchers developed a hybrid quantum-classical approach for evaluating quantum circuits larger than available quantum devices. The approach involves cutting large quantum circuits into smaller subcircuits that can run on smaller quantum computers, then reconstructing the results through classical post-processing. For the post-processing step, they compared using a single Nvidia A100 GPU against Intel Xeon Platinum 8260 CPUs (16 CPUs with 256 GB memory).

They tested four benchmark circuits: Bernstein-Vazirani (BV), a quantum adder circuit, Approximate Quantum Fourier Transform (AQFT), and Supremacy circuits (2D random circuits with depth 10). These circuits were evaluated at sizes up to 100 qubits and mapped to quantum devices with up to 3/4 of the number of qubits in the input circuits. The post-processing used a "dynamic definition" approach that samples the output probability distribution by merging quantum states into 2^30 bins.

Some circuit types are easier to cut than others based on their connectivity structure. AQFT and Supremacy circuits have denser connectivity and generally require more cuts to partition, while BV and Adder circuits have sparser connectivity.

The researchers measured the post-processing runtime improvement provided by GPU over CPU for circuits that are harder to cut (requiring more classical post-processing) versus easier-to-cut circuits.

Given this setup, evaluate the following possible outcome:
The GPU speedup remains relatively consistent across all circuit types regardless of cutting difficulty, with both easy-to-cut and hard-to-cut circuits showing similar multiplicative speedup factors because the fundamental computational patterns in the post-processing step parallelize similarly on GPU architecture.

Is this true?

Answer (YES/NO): NO